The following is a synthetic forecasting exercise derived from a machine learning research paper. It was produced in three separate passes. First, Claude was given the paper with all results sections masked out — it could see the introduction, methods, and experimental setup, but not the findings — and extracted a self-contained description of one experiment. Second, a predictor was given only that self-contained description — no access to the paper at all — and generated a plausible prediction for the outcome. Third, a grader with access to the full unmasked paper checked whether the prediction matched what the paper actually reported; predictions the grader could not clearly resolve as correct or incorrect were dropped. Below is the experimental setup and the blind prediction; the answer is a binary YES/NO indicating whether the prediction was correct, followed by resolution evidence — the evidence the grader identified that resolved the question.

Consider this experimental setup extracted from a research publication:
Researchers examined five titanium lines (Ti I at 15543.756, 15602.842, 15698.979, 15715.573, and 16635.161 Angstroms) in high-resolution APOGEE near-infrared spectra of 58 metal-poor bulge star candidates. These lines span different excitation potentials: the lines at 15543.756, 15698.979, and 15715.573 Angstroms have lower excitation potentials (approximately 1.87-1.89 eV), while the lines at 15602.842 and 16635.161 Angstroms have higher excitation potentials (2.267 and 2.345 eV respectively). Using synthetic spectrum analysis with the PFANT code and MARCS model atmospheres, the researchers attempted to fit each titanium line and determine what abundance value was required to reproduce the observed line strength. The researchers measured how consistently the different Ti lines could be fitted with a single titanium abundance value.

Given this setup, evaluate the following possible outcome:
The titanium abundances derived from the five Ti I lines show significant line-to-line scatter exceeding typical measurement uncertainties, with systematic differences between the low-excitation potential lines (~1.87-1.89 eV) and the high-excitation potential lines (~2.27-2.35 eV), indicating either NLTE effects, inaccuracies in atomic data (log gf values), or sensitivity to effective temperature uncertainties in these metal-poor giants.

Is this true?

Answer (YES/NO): YES